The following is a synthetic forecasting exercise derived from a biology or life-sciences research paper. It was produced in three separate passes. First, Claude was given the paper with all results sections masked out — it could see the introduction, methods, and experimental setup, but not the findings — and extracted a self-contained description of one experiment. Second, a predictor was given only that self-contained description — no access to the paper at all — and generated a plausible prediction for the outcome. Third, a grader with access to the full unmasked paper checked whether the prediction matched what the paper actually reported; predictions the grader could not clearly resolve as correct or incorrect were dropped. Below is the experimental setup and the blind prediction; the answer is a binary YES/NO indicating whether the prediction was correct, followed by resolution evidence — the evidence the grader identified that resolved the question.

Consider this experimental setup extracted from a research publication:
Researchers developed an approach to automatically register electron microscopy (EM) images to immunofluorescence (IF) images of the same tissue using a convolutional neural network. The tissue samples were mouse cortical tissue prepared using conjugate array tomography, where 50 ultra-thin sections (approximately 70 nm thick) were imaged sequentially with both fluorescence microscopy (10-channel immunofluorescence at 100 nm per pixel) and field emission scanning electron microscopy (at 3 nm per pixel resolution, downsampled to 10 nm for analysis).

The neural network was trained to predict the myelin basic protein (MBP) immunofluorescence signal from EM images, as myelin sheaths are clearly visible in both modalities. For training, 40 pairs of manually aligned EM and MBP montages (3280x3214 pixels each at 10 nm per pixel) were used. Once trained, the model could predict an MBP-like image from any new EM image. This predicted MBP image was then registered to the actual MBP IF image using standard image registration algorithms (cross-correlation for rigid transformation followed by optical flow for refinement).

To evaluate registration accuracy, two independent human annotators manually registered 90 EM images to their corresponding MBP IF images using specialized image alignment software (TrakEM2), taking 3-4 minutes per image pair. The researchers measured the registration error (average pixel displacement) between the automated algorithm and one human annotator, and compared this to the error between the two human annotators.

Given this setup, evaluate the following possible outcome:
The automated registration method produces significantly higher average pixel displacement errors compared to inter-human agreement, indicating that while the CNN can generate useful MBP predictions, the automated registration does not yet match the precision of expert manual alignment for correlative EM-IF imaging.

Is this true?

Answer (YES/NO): YES